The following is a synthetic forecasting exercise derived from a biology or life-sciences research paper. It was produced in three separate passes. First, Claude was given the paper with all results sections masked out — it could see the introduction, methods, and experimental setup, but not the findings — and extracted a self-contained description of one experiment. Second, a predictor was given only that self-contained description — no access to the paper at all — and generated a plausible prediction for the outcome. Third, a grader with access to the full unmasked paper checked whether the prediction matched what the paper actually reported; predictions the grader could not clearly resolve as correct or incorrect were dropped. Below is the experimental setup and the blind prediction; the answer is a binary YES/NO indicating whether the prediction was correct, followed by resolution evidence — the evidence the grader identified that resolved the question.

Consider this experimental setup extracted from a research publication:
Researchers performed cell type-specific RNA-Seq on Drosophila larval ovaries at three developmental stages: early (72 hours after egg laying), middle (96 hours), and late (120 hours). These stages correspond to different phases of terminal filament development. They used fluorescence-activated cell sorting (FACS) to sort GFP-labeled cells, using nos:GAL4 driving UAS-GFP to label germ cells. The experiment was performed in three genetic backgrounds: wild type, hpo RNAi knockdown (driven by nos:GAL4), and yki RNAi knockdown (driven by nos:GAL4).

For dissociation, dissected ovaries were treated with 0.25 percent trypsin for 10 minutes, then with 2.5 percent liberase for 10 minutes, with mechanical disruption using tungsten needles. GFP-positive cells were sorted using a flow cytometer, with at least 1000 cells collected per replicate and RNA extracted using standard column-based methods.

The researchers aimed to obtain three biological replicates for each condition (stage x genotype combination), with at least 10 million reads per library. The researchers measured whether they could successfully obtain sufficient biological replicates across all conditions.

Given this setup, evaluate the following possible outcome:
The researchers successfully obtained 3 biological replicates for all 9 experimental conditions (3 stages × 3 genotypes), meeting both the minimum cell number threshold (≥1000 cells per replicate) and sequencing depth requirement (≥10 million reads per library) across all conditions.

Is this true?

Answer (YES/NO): NO